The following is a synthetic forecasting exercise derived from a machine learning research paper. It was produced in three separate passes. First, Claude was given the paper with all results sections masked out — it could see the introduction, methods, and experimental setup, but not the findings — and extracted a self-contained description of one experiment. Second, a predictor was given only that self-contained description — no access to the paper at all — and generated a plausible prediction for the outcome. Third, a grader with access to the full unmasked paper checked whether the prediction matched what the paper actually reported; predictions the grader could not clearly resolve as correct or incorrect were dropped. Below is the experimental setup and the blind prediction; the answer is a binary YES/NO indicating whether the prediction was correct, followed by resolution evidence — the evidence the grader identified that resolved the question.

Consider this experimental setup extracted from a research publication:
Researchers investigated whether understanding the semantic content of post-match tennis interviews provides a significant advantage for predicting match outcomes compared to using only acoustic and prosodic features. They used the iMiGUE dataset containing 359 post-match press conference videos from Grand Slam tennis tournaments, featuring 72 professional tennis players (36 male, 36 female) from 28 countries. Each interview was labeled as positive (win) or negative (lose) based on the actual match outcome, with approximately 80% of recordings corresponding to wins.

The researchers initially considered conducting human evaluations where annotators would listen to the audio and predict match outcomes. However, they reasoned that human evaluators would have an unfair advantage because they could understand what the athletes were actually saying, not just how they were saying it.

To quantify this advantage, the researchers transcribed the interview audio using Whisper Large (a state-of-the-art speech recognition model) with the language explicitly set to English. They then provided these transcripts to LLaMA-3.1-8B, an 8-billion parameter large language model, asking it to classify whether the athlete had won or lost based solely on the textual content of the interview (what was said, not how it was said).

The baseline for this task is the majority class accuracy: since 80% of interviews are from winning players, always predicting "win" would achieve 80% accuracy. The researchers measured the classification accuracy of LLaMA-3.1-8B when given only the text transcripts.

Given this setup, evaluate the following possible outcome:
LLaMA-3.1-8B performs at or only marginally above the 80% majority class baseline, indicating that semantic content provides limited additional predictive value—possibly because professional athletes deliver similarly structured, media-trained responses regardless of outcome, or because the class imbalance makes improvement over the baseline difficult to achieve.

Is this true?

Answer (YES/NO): NO